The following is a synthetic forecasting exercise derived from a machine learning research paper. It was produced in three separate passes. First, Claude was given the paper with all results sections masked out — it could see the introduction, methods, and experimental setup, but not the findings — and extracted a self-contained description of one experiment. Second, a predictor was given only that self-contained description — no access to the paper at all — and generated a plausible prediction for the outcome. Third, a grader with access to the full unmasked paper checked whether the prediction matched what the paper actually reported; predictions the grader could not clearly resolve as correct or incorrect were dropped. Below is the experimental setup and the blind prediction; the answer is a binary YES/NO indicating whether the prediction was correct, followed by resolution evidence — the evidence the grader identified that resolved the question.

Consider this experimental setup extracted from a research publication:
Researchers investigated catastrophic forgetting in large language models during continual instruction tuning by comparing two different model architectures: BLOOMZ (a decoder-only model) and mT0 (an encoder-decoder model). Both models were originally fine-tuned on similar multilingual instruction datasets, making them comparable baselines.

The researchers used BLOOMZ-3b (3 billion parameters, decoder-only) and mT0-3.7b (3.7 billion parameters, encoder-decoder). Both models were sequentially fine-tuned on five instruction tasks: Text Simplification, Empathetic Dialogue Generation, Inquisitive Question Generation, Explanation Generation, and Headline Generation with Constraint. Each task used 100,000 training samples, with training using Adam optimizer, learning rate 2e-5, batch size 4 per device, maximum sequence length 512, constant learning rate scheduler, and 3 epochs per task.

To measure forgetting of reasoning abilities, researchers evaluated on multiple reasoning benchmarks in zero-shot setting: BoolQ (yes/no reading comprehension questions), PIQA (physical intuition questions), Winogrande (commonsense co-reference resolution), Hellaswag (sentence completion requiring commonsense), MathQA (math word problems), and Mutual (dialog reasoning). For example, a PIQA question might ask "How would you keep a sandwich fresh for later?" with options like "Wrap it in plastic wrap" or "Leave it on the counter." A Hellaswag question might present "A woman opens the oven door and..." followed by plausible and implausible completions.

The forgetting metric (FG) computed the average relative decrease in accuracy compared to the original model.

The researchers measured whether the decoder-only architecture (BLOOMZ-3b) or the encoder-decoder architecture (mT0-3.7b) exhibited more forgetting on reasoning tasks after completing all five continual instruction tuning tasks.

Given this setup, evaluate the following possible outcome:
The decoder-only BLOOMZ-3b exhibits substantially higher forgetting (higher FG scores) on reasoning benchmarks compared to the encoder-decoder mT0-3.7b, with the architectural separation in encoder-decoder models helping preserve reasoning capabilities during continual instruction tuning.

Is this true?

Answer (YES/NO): NO